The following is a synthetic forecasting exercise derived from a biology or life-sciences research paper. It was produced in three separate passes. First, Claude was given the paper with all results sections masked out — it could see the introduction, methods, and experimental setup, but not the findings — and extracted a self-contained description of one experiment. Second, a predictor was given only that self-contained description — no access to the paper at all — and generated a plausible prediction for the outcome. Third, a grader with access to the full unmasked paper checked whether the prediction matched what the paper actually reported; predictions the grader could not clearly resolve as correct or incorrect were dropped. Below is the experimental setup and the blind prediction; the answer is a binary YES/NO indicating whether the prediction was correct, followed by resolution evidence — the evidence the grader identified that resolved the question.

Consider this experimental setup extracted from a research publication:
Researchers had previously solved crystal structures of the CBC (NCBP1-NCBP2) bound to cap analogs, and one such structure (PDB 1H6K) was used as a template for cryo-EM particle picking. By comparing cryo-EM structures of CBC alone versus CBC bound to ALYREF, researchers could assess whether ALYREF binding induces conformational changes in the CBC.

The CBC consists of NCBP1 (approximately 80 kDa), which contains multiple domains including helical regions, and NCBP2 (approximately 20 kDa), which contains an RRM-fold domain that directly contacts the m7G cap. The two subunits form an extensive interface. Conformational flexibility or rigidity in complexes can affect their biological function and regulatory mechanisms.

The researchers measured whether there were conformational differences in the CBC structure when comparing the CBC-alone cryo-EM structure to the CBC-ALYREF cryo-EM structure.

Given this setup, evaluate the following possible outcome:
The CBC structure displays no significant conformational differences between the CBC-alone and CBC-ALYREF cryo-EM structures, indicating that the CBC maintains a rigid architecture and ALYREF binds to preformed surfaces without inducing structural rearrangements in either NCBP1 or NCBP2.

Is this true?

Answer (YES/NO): NO